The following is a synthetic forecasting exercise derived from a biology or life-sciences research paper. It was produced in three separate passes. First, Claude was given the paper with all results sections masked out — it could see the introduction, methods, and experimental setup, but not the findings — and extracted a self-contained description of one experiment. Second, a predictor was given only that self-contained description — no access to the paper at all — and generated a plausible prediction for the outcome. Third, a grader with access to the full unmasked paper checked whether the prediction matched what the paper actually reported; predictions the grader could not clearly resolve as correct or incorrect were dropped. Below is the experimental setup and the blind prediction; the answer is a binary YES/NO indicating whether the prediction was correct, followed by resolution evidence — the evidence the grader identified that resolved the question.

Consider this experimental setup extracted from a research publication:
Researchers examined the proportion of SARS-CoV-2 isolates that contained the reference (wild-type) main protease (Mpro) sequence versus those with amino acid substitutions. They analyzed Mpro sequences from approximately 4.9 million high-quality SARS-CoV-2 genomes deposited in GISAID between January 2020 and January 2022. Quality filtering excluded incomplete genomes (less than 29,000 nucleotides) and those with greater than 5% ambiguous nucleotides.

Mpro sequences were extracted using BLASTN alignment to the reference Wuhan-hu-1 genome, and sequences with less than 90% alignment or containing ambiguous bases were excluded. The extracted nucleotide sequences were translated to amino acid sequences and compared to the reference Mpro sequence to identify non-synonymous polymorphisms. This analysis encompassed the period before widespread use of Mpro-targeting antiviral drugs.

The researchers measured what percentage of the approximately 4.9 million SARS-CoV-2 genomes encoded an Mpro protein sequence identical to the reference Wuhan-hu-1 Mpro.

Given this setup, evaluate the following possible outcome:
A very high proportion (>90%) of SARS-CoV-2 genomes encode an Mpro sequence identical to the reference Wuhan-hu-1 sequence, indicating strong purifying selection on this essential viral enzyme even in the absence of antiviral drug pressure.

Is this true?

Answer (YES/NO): NO